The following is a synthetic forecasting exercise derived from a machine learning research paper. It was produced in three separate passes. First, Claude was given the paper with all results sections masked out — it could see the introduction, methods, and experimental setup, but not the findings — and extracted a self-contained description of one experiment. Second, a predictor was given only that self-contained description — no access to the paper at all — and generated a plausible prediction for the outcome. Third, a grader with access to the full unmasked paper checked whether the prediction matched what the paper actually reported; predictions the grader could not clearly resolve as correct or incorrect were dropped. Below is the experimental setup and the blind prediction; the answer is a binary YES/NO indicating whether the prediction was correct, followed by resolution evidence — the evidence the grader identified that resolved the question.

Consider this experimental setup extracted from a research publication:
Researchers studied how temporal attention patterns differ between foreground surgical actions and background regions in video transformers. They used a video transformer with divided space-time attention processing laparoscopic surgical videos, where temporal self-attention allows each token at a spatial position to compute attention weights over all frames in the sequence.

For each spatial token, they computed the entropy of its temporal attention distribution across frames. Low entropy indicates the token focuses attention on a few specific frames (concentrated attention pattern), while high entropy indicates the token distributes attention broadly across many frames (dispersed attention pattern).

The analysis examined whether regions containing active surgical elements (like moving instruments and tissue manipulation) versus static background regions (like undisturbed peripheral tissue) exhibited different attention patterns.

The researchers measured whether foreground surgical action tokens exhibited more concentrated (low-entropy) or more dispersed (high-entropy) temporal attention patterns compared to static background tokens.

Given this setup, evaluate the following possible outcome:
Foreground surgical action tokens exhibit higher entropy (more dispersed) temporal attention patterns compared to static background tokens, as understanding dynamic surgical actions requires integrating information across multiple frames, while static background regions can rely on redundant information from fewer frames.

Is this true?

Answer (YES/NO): NO